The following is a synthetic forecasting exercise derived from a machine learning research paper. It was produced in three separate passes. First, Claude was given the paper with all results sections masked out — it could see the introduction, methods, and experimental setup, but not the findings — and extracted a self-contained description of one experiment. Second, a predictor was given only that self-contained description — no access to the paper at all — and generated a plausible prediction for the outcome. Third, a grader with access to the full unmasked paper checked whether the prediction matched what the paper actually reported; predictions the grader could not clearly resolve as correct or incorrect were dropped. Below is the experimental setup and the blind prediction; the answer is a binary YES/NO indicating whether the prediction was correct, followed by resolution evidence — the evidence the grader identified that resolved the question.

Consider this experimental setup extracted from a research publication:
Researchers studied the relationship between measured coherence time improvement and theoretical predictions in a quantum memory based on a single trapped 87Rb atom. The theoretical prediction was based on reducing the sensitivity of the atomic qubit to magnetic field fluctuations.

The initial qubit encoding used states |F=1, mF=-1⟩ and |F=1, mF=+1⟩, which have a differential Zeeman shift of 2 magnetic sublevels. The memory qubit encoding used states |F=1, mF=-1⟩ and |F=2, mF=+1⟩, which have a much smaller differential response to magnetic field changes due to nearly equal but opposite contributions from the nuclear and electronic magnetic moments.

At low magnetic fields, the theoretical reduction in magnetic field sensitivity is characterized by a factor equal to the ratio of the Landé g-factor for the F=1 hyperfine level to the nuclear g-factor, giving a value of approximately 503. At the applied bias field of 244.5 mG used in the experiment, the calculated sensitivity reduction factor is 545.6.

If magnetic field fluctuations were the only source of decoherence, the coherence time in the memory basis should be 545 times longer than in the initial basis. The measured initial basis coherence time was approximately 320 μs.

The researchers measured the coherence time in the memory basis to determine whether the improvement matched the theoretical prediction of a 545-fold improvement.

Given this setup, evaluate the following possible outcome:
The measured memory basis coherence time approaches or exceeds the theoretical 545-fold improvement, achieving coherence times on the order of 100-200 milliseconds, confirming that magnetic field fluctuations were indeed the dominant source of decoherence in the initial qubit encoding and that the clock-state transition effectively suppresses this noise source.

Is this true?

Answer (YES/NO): NO